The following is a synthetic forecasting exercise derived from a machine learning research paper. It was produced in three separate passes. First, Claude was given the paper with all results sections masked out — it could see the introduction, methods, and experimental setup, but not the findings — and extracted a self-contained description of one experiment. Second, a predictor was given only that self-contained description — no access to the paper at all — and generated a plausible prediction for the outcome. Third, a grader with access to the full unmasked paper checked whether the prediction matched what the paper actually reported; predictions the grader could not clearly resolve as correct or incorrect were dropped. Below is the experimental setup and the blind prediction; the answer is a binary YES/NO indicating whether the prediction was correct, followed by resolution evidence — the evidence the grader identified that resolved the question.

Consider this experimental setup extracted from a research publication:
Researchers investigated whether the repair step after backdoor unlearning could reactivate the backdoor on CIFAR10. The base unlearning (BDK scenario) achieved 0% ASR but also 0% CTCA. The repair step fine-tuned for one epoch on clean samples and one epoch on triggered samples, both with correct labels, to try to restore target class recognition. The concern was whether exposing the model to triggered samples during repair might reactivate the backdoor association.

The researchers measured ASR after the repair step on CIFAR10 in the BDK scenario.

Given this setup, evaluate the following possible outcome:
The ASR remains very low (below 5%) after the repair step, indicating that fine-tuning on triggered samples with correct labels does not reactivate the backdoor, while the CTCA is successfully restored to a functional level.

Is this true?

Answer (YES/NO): NO